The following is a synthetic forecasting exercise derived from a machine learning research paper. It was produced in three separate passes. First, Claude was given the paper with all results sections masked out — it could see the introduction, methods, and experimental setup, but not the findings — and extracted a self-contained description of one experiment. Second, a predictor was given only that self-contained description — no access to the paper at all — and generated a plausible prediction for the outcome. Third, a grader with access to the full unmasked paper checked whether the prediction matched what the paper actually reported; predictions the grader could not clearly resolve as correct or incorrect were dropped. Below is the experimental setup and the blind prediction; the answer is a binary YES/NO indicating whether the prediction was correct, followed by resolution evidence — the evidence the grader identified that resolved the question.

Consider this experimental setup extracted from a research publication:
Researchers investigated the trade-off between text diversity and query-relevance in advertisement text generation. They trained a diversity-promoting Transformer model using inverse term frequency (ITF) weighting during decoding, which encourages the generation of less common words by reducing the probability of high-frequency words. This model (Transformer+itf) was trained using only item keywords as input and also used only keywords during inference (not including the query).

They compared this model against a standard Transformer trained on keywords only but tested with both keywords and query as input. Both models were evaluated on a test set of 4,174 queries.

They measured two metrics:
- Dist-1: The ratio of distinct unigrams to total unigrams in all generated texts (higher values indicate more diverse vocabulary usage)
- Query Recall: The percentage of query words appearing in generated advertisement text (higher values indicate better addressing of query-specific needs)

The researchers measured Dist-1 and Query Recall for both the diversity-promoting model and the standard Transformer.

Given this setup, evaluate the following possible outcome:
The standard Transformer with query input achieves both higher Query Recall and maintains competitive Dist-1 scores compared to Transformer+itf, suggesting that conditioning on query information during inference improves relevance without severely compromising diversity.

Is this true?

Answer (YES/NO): YES